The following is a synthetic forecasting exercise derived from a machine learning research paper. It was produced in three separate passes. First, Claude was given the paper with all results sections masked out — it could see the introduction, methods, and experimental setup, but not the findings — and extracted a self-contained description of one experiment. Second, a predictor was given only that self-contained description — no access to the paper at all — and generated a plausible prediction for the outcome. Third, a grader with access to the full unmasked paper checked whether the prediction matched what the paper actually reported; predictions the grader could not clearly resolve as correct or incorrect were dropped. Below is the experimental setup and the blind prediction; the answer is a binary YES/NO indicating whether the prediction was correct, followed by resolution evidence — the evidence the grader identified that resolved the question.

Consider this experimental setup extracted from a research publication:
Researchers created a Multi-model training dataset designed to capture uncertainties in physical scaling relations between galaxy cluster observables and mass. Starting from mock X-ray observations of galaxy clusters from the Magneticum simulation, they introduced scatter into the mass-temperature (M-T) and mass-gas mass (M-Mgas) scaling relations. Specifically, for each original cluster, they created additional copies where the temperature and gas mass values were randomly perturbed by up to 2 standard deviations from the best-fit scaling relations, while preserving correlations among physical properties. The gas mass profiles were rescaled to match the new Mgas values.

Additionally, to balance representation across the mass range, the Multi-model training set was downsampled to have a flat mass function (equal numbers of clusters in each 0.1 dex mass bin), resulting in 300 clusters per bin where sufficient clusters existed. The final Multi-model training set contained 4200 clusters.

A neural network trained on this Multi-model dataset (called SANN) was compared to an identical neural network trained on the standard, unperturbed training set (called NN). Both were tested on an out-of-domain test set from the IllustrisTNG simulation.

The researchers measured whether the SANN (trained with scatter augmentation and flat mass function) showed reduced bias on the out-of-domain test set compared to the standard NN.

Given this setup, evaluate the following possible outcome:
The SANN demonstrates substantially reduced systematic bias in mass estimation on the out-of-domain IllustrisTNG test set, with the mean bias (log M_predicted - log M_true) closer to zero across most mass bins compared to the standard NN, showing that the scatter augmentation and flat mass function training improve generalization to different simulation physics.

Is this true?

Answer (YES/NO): NO